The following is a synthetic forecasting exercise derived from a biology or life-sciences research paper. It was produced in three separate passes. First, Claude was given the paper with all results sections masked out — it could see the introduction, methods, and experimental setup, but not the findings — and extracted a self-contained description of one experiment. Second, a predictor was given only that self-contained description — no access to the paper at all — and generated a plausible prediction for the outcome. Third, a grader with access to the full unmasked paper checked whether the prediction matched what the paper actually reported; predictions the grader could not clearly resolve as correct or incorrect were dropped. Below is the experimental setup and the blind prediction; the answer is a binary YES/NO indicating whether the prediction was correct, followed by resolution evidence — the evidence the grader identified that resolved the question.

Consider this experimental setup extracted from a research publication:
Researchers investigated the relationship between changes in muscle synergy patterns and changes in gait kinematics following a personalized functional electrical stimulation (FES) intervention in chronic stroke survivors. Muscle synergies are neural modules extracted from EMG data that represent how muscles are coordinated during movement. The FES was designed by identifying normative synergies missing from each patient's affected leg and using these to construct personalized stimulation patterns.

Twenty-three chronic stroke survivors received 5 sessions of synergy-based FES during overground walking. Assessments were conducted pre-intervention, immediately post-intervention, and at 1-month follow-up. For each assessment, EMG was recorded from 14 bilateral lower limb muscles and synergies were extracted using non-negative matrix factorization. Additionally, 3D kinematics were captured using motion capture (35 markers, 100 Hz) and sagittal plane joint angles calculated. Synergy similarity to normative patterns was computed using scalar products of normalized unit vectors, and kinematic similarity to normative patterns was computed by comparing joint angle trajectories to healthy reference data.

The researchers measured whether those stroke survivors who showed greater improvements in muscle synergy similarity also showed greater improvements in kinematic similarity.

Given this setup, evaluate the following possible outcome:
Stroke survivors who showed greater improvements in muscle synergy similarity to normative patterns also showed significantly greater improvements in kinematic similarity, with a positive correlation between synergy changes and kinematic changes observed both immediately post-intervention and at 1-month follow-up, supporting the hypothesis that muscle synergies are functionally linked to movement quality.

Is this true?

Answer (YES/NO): NO